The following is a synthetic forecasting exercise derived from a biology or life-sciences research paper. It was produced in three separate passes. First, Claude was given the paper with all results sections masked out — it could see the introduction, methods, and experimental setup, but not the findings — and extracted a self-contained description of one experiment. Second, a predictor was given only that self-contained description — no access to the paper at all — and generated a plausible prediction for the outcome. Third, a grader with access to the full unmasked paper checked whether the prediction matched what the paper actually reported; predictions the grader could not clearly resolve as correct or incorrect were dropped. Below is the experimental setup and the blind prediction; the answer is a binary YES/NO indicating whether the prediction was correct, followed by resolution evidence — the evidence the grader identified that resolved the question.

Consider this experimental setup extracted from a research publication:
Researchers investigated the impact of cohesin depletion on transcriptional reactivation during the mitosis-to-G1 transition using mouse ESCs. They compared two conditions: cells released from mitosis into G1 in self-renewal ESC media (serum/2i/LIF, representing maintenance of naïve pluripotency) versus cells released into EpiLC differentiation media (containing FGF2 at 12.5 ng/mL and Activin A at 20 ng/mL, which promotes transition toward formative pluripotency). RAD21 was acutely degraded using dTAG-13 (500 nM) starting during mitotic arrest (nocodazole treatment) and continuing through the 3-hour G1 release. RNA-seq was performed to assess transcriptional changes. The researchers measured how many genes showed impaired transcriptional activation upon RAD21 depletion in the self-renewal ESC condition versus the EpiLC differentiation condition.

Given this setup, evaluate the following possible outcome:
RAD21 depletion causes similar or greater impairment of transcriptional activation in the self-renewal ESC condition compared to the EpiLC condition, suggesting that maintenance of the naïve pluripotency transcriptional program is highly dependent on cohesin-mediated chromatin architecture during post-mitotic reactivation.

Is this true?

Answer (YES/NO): NO